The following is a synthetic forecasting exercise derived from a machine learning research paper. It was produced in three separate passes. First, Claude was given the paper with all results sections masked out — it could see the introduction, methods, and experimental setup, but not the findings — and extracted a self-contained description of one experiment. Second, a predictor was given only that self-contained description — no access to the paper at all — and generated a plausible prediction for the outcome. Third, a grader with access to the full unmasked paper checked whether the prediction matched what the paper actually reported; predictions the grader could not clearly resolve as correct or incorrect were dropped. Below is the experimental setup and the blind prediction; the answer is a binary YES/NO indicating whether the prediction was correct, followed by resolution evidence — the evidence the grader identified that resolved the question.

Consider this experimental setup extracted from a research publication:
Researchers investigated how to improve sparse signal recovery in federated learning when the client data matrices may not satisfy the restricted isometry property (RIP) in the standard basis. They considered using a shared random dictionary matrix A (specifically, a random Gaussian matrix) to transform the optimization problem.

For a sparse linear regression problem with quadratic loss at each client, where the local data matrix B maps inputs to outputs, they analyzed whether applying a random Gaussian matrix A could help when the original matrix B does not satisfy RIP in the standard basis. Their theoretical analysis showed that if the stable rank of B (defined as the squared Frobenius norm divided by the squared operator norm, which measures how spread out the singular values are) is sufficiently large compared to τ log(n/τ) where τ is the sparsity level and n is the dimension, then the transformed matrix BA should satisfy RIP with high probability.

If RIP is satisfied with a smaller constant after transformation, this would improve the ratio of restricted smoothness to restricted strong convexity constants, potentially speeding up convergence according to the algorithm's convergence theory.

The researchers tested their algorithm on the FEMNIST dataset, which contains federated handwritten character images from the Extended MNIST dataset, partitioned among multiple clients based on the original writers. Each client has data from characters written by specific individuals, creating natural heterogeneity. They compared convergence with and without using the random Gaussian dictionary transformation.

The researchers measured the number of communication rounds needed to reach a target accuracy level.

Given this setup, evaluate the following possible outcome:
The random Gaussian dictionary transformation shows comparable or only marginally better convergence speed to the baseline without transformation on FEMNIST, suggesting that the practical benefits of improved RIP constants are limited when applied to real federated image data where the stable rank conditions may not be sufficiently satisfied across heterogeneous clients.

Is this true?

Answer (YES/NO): NO